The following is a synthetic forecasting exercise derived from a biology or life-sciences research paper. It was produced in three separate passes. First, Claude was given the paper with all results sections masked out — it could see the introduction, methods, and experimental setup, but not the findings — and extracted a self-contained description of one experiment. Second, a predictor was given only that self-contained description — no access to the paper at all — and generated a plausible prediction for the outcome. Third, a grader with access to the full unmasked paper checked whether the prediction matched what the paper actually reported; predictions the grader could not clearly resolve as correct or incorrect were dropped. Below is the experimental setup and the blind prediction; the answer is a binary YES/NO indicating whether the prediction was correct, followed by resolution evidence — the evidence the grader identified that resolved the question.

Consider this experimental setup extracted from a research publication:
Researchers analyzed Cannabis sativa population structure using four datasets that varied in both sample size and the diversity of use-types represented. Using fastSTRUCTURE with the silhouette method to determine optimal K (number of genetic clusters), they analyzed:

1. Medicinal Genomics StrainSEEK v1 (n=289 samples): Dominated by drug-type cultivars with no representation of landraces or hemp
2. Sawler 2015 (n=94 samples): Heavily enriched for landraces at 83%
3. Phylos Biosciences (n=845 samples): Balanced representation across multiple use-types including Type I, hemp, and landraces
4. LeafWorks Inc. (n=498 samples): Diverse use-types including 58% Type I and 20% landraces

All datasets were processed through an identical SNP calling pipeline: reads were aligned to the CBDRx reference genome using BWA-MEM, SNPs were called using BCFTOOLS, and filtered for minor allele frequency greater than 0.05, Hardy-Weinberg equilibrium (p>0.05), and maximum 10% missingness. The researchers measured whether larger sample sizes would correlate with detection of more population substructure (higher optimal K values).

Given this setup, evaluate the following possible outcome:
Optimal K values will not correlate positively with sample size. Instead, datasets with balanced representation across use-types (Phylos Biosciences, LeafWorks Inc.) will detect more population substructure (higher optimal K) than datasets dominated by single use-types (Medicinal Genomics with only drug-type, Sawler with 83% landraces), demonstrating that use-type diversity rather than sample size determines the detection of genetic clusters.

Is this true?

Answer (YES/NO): NO